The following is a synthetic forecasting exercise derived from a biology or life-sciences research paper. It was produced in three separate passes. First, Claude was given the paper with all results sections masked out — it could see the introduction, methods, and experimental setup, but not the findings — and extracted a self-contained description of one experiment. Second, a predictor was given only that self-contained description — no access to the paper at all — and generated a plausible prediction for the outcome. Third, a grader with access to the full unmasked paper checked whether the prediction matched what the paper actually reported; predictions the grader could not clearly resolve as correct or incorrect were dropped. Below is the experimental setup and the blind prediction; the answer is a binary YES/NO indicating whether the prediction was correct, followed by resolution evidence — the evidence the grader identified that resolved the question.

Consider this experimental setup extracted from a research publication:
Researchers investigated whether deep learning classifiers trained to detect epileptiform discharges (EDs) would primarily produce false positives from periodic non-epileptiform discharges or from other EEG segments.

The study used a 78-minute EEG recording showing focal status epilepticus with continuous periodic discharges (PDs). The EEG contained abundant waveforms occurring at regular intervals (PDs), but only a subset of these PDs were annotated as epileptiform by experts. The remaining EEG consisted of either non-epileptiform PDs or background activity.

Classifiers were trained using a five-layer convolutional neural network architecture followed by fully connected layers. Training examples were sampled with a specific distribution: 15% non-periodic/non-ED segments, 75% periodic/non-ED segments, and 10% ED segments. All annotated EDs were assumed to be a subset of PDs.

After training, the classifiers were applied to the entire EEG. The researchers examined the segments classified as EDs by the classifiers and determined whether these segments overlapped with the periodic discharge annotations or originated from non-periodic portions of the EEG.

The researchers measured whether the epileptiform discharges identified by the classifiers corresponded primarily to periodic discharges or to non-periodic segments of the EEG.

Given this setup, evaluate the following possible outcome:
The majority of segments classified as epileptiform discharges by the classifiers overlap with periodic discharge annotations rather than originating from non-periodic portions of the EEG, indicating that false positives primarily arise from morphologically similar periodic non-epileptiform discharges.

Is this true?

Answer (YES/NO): YES